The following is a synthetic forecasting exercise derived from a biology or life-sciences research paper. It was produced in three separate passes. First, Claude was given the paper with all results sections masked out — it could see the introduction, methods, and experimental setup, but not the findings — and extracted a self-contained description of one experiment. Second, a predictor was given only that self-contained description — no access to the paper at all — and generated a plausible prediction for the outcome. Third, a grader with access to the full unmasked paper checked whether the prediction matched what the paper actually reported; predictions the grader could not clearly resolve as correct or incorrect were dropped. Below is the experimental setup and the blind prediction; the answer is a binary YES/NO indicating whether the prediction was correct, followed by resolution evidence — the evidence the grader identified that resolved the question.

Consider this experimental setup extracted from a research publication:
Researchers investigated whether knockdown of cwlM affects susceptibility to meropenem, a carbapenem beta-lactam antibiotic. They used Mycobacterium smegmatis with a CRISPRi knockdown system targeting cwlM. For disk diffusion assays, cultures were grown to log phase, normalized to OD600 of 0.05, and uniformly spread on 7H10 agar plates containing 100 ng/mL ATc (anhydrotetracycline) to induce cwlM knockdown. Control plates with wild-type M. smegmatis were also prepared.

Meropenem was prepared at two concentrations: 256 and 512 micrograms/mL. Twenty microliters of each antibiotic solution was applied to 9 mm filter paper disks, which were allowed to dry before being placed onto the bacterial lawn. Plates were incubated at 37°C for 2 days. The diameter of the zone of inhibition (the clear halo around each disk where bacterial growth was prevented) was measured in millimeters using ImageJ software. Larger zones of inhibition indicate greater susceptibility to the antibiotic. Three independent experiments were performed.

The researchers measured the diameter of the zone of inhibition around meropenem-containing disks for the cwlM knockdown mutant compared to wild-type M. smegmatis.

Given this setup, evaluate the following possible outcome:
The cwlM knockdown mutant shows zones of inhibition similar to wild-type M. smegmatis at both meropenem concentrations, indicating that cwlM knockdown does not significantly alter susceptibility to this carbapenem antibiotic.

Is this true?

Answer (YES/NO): NO